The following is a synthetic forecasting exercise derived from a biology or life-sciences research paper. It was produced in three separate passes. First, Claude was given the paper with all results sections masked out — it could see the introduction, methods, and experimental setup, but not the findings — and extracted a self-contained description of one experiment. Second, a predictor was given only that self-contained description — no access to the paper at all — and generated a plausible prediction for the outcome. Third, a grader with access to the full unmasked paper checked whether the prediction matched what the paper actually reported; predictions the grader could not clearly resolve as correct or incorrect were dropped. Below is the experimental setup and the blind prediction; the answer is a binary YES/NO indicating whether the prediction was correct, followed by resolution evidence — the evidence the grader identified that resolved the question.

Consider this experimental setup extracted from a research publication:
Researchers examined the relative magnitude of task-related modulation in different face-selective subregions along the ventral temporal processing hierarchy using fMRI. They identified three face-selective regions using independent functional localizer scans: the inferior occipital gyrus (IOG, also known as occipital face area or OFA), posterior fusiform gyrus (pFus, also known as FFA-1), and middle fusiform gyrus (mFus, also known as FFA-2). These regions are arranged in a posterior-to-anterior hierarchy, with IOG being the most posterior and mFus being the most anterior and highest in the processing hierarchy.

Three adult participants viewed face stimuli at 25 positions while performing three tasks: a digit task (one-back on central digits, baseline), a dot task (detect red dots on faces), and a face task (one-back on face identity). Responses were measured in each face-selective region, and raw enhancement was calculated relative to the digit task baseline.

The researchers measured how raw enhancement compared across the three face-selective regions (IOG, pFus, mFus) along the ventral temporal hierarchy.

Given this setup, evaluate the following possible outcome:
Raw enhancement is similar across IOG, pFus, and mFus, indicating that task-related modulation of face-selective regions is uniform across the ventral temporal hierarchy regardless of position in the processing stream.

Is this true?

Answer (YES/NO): NO